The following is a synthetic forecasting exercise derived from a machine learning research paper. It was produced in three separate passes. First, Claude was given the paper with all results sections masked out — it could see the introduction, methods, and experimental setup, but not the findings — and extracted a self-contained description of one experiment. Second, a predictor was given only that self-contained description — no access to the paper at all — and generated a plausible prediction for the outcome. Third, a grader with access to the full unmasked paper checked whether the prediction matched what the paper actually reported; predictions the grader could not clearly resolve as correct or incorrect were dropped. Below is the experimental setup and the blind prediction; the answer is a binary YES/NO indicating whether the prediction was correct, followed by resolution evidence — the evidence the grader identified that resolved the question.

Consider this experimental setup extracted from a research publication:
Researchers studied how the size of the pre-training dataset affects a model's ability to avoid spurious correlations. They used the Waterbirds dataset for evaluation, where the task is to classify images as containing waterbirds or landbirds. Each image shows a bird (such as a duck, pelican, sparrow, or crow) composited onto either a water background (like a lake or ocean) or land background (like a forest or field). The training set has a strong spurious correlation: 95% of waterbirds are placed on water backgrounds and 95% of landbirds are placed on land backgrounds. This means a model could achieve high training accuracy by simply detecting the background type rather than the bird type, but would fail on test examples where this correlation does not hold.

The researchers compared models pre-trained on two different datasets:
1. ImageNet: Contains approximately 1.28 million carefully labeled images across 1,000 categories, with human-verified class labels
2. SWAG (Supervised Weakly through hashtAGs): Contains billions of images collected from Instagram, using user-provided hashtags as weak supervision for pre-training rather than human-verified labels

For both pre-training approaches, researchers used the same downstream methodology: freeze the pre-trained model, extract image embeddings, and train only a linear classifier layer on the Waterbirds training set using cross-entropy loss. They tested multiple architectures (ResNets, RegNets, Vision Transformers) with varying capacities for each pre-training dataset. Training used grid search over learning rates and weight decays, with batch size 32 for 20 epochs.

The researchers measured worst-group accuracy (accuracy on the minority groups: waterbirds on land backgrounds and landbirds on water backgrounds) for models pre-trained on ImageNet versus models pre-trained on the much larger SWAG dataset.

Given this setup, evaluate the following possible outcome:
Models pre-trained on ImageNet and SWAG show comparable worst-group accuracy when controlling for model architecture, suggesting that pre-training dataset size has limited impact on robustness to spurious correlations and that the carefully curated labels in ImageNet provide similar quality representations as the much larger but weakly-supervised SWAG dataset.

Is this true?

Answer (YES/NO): NO